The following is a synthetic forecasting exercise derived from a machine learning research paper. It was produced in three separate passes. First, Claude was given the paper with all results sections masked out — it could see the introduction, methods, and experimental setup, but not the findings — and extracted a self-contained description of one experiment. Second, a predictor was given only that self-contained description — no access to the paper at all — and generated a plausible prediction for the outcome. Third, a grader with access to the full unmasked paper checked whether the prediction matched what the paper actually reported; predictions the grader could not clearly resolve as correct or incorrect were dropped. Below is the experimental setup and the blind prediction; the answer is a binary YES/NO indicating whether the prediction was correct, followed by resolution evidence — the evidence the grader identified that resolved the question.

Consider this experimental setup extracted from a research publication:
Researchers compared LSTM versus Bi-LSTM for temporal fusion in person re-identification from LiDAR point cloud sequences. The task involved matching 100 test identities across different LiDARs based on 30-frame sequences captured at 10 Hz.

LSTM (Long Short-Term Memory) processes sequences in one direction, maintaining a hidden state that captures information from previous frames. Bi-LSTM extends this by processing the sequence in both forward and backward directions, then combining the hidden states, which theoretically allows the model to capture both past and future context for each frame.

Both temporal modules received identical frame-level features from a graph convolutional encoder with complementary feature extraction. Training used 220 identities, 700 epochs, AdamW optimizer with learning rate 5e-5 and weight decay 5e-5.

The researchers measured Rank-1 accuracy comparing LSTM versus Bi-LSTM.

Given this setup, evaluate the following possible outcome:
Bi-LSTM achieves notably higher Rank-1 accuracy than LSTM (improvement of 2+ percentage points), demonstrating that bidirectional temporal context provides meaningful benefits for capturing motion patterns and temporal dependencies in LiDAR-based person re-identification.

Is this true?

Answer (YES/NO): NO